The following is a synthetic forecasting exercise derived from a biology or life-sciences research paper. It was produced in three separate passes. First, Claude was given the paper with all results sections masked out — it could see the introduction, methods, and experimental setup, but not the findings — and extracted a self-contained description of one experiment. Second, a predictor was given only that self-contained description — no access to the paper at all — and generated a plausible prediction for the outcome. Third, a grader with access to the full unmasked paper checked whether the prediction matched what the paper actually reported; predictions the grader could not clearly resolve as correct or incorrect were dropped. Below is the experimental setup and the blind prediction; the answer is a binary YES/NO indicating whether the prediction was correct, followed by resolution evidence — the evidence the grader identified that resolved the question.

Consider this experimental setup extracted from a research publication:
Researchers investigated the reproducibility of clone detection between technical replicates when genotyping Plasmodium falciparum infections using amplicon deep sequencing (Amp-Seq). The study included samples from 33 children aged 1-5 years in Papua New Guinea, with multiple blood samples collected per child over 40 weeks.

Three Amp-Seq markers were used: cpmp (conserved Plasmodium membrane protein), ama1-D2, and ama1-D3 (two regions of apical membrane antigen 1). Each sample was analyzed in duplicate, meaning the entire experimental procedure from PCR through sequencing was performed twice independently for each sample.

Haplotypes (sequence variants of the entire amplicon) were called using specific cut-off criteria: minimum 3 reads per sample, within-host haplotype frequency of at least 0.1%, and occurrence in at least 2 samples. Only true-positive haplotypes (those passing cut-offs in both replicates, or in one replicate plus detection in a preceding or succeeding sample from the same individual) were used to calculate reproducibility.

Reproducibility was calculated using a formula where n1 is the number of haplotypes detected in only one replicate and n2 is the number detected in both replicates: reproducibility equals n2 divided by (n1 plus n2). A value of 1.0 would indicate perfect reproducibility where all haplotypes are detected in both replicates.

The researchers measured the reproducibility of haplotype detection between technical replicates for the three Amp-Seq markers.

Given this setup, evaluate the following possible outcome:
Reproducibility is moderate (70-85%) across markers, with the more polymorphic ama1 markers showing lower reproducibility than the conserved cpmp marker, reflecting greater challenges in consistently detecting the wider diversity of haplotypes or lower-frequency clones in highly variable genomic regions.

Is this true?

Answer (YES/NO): NO